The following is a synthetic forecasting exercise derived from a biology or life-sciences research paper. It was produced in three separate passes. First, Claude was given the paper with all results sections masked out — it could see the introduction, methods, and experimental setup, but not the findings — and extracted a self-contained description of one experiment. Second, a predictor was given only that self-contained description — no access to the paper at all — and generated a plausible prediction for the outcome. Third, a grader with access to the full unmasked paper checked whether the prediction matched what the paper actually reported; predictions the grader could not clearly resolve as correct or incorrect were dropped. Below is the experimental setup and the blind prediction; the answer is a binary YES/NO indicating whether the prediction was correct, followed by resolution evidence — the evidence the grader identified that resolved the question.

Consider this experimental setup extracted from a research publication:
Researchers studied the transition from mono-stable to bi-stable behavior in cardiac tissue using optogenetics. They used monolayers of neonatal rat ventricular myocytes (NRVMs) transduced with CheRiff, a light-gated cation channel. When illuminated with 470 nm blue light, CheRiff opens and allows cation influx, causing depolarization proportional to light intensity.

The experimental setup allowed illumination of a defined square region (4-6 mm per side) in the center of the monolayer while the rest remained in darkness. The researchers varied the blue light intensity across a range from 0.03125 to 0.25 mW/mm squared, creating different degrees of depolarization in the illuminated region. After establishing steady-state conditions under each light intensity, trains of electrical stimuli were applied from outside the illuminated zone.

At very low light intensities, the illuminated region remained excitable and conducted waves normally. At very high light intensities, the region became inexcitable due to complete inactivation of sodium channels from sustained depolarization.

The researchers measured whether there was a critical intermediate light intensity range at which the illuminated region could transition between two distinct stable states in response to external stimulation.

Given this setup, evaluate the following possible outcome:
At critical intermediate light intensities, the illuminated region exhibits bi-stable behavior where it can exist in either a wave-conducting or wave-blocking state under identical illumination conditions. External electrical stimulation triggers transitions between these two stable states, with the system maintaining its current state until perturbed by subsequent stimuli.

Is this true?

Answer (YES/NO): NO